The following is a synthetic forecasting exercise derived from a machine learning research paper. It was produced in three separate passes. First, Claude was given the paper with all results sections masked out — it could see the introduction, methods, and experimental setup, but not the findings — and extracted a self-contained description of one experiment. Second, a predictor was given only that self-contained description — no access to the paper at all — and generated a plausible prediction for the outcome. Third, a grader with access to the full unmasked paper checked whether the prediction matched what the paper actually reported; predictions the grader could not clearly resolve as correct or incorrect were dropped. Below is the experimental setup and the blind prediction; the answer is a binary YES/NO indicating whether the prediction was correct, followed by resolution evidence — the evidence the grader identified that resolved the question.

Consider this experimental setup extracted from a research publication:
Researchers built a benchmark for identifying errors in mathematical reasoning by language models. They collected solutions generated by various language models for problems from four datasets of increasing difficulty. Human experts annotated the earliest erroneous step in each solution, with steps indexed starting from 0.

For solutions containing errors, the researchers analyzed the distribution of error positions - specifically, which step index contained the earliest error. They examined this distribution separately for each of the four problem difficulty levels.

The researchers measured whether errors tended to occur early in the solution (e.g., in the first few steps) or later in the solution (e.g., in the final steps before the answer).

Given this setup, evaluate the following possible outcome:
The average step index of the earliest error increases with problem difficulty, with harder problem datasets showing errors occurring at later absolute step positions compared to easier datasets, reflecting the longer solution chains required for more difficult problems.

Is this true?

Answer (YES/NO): YES